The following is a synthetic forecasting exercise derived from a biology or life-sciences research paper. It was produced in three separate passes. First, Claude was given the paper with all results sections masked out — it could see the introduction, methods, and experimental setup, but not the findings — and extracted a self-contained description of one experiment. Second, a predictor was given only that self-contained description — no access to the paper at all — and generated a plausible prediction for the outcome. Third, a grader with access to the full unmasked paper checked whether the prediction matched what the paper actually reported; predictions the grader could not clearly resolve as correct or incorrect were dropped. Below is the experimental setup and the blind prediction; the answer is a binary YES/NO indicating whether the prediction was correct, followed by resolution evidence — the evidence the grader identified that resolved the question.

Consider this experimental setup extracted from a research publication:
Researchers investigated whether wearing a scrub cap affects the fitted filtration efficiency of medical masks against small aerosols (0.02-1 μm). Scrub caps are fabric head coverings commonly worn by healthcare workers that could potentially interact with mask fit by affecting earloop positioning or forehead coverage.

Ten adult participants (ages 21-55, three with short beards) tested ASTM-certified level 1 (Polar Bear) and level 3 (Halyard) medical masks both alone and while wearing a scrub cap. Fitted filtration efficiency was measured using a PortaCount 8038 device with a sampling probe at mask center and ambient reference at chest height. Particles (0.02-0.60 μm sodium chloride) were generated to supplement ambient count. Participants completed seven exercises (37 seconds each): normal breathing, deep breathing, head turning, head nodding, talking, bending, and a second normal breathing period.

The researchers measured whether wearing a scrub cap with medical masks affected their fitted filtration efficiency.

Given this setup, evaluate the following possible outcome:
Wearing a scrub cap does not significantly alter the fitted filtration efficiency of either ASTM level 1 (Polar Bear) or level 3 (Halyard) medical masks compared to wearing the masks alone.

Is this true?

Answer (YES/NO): YES